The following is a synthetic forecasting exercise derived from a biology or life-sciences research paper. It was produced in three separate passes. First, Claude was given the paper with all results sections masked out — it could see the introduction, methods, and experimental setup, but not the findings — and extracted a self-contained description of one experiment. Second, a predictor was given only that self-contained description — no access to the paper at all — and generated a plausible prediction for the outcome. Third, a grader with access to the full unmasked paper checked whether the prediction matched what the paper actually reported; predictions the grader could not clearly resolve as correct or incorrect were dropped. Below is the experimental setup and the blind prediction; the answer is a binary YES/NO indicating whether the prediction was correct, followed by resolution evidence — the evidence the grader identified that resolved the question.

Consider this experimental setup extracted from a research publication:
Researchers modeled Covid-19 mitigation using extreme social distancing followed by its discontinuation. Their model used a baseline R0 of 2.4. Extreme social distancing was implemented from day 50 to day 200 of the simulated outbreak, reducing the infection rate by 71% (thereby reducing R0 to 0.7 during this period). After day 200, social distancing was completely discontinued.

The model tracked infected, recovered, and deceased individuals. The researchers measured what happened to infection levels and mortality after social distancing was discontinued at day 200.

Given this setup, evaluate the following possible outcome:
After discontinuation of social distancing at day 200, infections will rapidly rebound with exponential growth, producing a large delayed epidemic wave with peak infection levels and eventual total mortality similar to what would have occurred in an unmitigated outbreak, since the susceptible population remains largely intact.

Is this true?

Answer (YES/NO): YES